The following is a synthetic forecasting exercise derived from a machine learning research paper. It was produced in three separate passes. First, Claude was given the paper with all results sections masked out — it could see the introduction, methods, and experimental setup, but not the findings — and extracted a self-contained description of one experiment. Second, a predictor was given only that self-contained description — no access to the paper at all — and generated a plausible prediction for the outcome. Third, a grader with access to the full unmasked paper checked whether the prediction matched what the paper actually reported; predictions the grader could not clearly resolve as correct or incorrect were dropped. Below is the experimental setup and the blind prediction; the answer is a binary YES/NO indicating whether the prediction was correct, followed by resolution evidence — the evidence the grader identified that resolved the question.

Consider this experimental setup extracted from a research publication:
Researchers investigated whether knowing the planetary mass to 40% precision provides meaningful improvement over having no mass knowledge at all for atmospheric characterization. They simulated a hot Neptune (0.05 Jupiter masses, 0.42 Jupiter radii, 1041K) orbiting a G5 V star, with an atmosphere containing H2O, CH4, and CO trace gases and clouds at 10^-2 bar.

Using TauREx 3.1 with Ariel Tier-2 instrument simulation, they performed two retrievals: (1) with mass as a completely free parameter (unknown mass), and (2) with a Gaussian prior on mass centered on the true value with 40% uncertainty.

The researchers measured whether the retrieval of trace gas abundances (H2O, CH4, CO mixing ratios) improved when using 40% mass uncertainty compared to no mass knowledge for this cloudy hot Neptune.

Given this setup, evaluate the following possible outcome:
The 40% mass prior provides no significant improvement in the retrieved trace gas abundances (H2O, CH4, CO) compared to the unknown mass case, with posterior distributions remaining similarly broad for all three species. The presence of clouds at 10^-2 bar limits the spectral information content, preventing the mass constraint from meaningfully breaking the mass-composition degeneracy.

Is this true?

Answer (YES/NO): NO